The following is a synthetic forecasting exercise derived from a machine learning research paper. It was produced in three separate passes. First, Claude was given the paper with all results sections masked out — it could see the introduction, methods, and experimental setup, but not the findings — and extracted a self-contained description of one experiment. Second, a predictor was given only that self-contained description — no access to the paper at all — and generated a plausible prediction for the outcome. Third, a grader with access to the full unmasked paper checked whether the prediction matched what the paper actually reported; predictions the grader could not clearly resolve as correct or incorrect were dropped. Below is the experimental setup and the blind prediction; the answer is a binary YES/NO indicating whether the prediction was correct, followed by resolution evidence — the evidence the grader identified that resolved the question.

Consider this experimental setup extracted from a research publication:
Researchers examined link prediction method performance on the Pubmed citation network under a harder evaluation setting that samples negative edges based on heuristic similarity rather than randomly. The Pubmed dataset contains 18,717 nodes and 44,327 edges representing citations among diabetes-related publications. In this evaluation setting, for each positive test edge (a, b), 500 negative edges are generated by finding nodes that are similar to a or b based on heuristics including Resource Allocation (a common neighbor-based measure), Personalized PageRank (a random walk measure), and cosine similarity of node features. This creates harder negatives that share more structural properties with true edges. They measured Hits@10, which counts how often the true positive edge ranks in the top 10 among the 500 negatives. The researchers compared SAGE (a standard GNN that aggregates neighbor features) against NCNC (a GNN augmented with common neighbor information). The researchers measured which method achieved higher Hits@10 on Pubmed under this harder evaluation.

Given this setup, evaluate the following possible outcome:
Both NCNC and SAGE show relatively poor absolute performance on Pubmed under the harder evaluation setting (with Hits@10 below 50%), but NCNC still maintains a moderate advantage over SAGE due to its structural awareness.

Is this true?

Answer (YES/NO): NO